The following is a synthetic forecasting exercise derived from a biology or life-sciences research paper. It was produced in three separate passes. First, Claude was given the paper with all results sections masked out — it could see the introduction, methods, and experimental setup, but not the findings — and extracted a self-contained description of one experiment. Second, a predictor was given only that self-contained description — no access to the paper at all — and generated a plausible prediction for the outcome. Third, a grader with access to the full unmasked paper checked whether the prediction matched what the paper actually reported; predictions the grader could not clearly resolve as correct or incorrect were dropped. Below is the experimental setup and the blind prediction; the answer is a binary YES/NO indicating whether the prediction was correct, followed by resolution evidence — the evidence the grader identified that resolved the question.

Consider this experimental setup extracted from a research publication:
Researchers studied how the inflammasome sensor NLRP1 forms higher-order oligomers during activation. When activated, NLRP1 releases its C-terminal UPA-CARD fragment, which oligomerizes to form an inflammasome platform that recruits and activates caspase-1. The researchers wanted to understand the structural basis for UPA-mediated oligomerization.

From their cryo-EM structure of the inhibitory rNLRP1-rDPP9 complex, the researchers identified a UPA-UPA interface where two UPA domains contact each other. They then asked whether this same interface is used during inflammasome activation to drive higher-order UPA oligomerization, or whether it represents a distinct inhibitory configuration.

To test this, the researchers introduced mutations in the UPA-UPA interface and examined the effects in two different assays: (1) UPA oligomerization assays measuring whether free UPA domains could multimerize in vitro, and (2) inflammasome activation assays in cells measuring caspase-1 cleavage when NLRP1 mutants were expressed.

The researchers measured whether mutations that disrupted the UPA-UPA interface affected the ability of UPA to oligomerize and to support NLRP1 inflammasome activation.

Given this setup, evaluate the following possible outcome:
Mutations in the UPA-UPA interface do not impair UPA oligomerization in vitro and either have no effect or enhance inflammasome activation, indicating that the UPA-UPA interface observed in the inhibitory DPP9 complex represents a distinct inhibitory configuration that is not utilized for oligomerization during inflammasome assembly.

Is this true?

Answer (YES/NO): NO